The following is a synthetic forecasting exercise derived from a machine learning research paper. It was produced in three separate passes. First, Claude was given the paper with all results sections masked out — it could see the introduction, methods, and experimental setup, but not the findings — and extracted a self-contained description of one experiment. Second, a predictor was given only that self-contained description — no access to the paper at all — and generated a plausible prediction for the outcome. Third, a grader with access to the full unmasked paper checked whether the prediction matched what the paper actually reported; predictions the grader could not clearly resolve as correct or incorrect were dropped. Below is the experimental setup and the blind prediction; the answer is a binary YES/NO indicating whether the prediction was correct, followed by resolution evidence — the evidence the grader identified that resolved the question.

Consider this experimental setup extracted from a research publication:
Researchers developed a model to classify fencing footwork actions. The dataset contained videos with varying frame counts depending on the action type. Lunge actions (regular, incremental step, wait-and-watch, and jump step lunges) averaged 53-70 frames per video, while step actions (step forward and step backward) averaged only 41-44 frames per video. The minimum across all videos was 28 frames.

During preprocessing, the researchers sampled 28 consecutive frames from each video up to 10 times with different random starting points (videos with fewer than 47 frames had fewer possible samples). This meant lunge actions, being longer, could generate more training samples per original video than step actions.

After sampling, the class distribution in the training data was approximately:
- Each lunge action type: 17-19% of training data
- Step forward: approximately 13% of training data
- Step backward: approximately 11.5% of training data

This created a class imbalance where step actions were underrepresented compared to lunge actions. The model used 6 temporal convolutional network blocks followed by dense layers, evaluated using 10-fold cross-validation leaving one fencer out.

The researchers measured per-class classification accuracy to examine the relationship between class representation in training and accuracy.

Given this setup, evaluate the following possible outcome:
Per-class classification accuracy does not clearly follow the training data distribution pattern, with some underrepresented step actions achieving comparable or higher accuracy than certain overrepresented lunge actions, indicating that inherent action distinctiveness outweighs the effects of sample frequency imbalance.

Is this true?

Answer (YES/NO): YES